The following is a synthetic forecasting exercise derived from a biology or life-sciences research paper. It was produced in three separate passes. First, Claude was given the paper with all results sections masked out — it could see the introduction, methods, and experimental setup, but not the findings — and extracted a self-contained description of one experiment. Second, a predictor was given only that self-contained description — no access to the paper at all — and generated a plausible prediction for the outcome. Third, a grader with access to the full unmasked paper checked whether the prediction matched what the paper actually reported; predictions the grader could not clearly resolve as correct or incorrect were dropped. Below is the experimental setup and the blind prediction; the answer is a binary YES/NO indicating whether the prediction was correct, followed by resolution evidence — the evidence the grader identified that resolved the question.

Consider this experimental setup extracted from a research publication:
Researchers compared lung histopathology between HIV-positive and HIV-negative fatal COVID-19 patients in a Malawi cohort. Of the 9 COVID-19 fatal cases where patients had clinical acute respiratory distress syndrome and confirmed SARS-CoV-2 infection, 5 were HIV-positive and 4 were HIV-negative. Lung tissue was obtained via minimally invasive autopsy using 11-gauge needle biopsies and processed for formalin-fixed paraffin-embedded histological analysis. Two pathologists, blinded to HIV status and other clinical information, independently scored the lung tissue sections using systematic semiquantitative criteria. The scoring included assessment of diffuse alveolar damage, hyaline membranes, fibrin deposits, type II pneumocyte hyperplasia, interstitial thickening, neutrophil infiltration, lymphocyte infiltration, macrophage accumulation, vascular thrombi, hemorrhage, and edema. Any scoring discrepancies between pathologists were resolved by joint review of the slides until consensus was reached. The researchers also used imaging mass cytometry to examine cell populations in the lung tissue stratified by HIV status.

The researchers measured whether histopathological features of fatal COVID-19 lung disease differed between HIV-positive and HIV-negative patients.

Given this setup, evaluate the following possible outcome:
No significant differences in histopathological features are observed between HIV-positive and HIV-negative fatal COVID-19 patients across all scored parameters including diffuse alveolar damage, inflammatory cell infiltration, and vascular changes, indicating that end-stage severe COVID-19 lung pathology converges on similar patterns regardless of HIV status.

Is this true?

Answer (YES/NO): YES